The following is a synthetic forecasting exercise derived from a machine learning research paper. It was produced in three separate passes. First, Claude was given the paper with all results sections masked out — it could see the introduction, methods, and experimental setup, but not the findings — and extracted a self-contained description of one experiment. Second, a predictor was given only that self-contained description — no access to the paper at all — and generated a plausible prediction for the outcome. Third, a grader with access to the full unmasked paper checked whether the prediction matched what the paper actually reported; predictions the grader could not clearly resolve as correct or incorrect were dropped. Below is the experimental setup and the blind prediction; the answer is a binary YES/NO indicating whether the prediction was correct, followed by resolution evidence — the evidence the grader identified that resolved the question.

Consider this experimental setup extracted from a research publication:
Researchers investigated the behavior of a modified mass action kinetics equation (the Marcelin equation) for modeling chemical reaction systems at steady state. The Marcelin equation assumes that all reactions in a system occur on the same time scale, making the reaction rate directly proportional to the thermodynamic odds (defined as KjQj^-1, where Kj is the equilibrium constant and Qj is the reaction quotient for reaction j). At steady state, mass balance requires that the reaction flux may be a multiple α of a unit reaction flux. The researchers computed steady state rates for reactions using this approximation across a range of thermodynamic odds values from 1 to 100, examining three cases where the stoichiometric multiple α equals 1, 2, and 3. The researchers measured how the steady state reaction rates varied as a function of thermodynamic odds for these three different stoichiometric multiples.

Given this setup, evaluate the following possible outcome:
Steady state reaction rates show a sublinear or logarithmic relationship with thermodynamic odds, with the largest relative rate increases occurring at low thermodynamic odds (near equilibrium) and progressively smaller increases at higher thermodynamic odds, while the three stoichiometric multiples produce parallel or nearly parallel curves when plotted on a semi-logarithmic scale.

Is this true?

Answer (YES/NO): NO